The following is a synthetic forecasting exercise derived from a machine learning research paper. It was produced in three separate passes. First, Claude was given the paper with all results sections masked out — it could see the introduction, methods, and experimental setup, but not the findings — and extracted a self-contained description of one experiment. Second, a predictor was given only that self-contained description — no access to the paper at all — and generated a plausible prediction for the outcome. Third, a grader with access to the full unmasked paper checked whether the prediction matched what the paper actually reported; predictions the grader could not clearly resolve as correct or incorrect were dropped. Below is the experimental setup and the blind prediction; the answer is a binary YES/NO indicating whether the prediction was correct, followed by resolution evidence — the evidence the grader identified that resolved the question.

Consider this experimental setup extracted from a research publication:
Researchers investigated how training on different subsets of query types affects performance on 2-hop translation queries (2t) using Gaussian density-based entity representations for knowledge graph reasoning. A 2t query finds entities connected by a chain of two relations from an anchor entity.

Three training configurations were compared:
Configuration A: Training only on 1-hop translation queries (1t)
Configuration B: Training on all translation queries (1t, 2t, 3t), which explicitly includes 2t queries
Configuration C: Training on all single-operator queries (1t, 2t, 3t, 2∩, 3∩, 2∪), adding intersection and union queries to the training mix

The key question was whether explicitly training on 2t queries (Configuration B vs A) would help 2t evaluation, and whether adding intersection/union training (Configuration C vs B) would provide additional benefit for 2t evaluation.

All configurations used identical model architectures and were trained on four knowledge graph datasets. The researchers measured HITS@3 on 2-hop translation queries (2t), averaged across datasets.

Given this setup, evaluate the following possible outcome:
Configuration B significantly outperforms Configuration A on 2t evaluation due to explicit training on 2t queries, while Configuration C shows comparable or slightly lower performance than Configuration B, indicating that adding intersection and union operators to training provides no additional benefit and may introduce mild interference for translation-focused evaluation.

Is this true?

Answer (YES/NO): NO